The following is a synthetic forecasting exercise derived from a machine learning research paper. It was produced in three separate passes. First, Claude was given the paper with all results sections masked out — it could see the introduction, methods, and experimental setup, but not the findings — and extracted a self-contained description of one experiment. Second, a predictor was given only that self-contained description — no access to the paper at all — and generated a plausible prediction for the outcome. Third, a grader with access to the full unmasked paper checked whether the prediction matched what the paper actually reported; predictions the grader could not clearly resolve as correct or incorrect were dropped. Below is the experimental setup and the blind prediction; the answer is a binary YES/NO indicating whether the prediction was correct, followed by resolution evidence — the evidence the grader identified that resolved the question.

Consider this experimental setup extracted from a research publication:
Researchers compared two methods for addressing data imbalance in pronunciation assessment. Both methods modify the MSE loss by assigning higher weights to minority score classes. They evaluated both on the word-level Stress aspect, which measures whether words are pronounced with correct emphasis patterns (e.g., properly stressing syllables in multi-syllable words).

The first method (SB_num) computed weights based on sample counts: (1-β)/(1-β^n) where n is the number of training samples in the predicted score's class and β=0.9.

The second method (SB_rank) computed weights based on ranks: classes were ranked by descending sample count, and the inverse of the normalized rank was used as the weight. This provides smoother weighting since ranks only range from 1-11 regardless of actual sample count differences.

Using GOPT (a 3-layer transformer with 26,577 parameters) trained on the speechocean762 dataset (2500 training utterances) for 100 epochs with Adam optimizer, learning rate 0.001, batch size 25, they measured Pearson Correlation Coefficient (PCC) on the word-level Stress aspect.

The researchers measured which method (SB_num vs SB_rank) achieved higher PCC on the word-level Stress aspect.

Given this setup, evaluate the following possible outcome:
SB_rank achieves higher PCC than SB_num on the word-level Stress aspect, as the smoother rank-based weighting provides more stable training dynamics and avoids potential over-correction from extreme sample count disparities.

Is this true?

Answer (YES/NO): NO